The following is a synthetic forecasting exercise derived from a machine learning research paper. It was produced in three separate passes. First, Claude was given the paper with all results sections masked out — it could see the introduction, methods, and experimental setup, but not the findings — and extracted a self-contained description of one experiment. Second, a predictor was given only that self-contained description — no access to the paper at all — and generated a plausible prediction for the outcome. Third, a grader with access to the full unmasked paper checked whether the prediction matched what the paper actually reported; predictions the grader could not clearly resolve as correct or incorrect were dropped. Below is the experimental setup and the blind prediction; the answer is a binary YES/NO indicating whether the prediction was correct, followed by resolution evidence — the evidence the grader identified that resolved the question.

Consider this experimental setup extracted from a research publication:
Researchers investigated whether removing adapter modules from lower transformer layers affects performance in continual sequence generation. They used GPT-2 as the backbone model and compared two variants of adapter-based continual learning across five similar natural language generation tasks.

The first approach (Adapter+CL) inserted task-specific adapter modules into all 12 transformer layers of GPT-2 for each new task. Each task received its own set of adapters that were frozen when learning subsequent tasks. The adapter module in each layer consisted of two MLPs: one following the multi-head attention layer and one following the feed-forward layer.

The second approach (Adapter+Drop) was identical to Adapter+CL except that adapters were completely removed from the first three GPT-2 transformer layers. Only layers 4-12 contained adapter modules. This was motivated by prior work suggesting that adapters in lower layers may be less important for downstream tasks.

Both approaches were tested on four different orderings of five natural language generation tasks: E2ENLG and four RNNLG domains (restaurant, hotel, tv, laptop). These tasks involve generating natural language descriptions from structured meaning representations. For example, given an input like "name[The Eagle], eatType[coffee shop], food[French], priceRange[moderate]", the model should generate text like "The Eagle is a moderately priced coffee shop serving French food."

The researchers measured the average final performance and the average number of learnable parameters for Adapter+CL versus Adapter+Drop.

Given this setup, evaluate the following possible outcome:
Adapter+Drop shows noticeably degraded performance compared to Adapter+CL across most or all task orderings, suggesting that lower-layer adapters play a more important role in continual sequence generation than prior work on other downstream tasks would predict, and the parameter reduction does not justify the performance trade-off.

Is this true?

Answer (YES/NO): NO